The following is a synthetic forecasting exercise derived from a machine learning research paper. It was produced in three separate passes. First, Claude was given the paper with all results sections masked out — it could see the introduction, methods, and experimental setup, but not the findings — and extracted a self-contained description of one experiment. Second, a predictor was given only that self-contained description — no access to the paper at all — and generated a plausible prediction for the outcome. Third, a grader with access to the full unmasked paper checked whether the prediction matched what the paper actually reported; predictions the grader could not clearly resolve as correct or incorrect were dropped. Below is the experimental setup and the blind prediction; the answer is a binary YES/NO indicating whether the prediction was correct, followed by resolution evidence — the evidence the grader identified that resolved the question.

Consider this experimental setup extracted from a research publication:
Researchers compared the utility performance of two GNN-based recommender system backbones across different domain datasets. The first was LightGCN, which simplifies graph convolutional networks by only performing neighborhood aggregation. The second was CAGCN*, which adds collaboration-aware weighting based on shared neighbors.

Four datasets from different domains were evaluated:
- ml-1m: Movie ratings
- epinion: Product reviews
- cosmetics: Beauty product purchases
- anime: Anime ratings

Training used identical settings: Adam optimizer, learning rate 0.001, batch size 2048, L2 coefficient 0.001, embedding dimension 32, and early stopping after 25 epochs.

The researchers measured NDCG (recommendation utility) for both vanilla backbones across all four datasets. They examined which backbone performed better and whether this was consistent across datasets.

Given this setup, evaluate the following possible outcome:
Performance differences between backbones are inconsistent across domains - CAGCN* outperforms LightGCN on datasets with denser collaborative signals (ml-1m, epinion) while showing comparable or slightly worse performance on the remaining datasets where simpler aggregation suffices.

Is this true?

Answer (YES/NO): NO